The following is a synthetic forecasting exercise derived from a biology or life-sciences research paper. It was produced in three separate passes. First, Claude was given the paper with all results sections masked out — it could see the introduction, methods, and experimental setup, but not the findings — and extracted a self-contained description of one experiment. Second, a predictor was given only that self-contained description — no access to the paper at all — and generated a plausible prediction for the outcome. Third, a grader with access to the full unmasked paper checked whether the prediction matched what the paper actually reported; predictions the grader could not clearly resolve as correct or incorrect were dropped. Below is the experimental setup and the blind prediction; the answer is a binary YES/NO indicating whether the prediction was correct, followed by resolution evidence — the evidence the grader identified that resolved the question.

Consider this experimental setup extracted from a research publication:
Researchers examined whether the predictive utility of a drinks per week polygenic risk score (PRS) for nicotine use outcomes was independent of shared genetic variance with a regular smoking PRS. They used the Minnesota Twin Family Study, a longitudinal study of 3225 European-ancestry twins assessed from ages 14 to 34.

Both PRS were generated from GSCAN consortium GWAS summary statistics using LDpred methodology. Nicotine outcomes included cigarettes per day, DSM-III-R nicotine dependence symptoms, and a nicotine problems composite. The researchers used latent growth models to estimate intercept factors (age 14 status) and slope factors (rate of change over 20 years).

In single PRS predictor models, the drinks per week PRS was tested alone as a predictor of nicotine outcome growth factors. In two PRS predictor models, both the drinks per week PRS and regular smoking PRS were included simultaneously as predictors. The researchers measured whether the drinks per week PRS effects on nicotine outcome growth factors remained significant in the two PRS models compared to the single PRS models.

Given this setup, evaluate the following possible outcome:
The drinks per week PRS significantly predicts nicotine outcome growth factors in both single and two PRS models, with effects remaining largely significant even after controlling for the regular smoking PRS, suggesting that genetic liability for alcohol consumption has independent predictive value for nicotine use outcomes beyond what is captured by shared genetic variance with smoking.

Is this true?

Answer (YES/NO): NO